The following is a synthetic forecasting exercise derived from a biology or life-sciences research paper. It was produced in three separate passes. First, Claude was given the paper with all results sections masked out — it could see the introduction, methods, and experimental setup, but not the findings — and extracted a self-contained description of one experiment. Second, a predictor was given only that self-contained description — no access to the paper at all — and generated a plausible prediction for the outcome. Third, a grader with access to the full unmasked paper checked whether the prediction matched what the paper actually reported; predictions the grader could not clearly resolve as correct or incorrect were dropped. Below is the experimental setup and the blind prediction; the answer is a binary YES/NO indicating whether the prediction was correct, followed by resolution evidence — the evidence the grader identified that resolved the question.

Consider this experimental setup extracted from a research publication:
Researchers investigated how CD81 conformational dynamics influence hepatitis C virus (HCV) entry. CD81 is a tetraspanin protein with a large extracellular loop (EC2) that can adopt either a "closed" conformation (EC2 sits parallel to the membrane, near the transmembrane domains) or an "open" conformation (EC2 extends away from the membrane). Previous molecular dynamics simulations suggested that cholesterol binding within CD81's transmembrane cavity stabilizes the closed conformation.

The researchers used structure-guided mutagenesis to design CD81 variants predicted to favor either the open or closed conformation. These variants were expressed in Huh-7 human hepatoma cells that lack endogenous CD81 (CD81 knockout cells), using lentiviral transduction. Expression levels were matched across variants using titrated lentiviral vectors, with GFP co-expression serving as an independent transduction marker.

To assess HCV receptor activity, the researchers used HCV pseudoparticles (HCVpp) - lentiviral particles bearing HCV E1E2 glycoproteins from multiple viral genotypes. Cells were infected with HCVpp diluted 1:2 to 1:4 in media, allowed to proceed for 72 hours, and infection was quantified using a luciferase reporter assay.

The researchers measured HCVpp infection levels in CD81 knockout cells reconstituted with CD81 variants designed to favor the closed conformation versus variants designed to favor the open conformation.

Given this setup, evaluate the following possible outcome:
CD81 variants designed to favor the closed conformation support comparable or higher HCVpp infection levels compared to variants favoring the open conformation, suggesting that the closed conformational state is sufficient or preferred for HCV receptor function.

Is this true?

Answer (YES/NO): YES